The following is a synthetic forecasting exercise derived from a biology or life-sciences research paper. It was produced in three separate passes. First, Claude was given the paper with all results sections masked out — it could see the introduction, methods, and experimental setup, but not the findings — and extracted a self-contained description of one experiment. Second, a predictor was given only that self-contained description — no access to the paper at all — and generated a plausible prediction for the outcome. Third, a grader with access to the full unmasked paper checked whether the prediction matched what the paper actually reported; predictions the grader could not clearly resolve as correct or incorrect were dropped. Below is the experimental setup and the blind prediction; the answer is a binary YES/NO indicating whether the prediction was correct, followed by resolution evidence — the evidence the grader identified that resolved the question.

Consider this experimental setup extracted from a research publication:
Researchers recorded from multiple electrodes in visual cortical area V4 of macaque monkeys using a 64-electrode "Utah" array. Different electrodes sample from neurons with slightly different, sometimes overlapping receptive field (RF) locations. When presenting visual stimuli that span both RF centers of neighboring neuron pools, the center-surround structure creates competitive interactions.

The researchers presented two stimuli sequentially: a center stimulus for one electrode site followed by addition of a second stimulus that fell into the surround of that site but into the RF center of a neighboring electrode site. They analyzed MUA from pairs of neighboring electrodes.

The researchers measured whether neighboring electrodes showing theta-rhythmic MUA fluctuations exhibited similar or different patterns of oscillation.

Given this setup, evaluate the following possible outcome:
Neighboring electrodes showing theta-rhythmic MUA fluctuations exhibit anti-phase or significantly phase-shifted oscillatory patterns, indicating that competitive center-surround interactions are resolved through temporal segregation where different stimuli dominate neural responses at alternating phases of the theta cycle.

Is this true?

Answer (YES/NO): YES